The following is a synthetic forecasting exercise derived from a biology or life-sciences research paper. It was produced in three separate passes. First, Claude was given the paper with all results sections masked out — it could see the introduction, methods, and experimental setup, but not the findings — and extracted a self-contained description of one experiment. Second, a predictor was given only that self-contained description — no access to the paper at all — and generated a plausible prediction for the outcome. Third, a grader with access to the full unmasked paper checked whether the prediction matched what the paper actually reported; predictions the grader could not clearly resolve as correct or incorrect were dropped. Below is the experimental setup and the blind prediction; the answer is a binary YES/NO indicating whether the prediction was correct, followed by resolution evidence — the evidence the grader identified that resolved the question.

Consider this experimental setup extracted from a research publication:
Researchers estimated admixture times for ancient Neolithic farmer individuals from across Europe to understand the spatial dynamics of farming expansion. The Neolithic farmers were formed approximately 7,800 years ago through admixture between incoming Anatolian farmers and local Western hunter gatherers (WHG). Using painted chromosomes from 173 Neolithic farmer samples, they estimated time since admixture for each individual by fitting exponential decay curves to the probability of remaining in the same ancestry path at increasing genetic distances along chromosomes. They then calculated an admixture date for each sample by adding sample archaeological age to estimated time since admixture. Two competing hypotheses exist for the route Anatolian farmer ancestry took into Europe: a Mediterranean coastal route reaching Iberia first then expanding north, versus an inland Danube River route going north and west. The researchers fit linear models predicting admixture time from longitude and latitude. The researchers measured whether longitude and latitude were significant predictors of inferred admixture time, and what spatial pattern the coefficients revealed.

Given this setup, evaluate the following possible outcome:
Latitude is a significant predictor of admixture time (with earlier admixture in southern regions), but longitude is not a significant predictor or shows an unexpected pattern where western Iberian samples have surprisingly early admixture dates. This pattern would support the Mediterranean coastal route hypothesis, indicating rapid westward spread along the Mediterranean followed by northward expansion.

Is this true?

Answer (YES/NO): NO